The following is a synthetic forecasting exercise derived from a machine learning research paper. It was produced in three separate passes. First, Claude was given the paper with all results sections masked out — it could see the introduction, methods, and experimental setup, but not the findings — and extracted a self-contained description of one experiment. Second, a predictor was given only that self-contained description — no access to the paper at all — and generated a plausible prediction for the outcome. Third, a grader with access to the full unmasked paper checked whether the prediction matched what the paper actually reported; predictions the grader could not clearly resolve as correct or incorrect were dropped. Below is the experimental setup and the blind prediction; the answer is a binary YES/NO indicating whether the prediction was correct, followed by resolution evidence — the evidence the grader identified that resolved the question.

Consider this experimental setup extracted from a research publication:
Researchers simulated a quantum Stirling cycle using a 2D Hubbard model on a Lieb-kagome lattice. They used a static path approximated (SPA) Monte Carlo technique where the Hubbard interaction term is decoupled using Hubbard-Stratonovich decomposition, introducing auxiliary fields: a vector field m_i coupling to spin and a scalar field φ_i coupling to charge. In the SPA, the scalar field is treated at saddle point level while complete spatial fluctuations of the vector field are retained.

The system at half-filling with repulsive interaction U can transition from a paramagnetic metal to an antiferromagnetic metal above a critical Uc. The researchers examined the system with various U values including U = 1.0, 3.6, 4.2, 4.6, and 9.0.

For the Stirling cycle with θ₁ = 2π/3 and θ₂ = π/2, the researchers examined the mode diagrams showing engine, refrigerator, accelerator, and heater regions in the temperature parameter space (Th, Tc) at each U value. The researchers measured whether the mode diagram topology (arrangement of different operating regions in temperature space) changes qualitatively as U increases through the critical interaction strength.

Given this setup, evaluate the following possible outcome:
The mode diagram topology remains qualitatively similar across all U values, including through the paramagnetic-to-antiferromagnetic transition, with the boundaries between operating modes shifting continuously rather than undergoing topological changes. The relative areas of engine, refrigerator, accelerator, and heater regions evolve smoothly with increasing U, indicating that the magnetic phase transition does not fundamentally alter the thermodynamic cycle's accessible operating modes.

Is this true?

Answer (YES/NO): NO